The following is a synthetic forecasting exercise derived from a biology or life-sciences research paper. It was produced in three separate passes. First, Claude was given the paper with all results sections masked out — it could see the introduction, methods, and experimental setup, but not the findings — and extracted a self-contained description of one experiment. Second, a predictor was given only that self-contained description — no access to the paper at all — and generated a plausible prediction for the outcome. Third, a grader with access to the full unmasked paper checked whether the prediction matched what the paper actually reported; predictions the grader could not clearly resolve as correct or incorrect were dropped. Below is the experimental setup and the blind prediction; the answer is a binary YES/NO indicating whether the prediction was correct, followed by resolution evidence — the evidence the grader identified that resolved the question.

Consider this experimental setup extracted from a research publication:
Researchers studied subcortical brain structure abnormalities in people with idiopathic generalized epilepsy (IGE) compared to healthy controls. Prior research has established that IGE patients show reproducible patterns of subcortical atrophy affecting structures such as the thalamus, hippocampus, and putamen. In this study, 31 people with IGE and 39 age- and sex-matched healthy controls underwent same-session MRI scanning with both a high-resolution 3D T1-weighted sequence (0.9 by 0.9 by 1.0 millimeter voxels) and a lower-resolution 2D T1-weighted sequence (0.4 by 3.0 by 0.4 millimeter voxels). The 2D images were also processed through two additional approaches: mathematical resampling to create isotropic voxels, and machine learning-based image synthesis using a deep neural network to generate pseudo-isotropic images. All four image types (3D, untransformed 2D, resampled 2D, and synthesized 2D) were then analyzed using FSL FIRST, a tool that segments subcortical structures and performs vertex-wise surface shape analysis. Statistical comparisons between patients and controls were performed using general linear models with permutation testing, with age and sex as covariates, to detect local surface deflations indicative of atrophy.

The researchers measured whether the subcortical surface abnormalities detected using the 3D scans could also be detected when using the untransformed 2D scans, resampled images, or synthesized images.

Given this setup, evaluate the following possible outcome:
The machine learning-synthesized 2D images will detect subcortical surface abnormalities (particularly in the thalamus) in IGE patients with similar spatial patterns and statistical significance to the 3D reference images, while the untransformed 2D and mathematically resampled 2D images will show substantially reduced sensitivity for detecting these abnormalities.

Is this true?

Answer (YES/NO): NO